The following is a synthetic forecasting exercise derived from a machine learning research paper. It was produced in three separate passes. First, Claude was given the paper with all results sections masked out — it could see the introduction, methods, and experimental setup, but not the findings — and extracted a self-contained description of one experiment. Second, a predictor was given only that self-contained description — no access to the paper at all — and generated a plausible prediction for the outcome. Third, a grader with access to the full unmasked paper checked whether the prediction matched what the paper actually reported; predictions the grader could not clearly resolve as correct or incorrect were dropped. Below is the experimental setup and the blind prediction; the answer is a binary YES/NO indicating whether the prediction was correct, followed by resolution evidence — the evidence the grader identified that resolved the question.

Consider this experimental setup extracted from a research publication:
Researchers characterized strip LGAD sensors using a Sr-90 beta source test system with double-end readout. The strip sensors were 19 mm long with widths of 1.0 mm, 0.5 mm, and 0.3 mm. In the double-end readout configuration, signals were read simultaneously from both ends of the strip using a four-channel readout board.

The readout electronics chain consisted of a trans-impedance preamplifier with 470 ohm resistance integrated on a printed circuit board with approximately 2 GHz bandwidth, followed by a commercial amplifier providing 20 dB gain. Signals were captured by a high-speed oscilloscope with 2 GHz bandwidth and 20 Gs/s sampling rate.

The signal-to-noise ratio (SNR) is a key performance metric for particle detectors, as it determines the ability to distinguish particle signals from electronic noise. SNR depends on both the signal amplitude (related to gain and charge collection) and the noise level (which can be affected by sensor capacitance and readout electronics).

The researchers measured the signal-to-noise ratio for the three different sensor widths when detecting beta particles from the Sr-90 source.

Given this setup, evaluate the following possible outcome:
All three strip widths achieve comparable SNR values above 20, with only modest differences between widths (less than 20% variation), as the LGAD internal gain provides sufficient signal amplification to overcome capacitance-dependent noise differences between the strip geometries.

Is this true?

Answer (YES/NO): NO